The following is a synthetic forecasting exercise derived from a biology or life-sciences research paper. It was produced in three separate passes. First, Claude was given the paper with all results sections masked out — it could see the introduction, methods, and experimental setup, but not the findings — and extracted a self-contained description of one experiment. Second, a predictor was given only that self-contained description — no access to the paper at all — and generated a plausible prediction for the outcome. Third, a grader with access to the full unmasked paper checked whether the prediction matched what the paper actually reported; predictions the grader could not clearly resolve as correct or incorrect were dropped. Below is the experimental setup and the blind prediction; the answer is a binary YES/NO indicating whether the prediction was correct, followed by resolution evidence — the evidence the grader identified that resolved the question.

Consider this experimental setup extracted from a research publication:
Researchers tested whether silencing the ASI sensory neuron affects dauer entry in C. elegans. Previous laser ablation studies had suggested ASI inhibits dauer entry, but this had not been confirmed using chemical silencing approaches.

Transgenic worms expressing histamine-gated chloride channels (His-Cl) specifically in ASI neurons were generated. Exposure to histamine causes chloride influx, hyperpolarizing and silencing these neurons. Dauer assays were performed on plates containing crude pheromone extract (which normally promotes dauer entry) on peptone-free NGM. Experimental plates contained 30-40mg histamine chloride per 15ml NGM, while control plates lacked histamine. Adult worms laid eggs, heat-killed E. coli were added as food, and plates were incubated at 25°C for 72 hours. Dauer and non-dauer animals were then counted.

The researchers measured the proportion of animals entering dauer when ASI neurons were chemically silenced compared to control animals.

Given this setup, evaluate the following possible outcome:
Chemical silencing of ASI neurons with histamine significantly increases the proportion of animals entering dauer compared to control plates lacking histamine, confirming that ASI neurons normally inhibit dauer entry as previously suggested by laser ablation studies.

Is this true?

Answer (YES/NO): YES